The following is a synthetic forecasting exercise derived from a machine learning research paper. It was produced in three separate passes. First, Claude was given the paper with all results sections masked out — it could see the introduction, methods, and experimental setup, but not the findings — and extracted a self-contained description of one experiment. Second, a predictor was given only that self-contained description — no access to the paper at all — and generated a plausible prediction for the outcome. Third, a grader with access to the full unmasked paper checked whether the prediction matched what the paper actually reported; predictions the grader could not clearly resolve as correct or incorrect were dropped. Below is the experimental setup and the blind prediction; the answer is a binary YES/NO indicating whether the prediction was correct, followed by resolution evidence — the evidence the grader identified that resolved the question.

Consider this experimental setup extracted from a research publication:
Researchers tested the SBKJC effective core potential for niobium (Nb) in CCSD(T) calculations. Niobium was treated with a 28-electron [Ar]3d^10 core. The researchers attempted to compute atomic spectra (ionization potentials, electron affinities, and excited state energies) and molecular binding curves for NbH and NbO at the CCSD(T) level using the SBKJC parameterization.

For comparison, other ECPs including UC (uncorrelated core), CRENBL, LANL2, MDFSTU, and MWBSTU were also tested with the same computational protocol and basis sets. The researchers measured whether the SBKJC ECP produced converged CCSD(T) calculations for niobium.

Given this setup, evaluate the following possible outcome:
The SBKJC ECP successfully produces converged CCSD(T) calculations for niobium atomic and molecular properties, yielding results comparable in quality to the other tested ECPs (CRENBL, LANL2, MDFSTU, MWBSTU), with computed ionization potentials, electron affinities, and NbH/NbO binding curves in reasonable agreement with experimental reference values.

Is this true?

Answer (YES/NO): NO